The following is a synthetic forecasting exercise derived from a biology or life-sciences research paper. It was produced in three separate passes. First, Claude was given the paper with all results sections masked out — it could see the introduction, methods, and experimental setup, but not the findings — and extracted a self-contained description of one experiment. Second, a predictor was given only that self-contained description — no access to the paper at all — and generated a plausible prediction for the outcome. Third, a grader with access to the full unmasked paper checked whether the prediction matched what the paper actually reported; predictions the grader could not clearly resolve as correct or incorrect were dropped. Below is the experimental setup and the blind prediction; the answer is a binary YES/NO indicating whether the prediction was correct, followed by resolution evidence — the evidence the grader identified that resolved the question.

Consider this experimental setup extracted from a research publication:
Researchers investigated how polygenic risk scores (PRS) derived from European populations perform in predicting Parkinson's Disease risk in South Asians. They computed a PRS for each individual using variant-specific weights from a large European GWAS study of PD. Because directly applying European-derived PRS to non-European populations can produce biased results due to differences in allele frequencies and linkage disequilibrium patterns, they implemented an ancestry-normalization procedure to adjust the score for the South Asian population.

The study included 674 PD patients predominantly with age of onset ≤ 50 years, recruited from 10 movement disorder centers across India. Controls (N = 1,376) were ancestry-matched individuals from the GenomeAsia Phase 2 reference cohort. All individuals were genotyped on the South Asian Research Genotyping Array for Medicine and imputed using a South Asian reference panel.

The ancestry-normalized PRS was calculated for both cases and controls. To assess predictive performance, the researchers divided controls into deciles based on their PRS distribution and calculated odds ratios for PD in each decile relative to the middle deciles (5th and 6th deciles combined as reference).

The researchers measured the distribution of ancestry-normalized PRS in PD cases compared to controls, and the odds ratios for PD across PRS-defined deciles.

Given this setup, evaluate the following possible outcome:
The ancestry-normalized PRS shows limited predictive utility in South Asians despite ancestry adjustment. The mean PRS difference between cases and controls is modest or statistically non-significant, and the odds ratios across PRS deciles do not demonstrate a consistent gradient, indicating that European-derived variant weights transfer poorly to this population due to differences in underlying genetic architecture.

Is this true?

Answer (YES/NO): NO